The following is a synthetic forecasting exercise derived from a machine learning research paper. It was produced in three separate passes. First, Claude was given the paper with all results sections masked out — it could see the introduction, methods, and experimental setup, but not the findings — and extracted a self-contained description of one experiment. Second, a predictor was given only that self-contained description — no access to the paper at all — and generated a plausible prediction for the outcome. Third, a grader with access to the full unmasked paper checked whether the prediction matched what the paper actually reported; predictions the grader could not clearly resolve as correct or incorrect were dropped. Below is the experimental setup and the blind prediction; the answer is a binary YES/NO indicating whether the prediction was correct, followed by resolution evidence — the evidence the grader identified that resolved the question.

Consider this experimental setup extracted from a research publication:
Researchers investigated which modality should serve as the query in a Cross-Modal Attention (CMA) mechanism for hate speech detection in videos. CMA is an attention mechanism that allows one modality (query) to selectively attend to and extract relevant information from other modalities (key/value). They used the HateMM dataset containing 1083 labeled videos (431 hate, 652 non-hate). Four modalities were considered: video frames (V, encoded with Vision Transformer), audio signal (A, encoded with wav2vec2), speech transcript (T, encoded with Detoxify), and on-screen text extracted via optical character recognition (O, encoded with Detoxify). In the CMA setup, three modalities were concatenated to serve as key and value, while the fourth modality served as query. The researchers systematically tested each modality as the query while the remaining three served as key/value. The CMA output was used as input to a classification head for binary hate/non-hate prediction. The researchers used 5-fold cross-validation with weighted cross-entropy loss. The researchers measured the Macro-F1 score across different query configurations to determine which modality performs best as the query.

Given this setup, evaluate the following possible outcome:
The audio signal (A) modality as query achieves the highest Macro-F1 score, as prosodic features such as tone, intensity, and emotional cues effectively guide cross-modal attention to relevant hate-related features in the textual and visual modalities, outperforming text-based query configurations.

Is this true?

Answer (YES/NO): NO